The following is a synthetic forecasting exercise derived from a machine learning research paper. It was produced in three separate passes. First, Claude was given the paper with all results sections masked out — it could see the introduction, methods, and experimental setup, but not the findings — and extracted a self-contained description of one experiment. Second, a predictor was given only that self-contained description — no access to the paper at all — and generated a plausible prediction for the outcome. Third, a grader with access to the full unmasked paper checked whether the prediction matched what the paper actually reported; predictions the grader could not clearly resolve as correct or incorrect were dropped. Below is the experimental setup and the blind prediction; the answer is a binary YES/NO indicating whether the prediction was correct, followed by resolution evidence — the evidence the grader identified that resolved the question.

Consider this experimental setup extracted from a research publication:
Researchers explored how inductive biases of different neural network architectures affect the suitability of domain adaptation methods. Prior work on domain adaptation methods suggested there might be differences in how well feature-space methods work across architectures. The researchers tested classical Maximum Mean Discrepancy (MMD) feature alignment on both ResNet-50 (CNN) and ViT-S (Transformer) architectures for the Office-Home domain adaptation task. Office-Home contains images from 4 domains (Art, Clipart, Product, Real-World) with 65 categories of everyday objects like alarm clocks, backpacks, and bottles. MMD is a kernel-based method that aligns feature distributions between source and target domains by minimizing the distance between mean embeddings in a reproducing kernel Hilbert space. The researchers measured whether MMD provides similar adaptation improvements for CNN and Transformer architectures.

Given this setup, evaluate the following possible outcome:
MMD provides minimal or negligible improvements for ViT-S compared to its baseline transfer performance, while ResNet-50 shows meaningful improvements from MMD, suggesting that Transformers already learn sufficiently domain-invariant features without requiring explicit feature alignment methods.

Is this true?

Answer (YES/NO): YES